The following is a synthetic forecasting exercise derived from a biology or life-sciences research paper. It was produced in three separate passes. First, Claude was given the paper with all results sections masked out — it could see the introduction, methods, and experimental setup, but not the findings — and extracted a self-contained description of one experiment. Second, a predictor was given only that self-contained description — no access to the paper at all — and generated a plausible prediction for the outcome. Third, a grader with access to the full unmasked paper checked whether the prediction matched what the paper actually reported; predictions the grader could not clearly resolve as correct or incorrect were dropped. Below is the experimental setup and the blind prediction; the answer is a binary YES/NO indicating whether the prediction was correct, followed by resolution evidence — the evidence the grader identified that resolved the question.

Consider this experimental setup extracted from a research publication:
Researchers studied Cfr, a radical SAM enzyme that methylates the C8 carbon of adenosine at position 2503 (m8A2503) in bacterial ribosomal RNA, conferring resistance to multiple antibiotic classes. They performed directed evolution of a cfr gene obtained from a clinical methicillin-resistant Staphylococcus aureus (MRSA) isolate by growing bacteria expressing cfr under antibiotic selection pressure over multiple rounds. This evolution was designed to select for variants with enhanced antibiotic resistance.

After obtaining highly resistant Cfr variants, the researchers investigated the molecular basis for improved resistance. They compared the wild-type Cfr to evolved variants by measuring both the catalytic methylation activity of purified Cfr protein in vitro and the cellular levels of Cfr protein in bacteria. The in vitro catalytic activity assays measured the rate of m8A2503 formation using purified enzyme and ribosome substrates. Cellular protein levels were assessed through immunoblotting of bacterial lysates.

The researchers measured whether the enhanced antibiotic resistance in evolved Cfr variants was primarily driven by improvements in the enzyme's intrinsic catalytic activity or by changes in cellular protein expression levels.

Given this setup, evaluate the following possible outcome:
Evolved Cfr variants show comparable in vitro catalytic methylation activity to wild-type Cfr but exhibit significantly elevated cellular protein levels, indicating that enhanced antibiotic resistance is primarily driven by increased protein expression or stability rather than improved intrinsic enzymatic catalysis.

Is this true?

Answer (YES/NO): YES